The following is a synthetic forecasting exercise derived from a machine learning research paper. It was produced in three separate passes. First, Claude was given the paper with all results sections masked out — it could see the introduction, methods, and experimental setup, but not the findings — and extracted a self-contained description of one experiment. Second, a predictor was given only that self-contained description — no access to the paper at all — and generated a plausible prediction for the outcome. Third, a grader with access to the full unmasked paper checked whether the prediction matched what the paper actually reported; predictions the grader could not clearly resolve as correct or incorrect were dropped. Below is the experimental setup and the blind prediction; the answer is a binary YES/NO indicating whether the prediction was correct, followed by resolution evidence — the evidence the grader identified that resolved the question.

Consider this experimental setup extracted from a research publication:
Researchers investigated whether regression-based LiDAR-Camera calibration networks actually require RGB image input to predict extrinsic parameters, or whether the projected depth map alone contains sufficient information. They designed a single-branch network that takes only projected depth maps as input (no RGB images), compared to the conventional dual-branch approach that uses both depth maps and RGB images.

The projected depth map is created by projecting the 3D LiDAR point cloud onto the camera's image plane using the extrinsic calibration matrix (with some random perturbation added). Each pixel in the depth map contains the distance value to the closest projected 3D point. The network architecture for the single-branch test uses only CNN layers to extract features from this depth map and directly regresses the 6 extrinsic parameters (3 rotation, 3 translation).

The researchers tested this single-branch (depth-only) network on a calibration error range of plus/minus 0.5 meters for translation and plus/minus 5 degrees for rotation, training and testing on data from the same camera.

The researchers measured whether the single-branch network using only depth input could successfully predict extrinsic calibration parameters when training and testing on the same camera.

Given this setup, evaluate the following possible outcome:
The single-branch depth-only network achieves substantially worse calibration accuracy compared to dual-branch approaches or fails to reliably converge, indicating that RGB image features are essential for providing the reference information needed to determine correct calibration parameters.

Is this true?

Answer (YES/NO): NO